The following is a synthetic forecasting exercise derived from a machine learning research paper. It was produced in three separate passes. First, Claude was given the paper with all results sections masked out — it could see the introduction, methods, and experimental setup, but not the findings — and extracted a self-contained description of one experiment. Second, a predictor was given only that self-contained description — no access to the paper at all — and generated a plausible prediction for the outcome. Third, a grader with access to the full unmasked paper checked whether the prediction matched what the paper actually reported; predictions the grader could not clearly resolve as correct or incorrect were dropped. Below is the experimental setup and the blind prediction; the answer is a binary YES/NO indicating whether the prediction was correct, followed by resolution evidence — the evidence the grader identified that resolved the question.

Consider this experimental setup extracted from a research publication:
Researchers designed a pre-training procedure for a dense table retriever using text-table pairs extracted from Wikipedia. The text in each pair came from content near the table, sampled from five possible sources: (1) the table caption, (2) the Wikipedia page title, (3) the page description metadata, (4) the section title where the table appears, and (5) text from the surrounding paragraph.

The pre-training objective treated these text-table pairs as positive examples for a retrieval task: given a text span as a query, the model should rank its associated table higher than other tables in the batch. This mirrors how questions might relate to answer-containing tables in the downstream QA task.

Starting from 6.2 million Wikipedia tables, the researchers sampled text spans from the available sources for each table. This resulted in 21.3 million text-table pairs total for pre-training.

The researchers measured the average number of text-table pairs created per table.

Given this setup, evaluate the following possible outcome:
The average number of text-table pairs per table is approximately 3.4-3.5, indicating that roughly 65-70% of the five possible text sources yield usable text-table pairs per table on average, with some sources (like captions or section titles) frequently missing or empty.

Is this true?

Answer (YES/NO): YES